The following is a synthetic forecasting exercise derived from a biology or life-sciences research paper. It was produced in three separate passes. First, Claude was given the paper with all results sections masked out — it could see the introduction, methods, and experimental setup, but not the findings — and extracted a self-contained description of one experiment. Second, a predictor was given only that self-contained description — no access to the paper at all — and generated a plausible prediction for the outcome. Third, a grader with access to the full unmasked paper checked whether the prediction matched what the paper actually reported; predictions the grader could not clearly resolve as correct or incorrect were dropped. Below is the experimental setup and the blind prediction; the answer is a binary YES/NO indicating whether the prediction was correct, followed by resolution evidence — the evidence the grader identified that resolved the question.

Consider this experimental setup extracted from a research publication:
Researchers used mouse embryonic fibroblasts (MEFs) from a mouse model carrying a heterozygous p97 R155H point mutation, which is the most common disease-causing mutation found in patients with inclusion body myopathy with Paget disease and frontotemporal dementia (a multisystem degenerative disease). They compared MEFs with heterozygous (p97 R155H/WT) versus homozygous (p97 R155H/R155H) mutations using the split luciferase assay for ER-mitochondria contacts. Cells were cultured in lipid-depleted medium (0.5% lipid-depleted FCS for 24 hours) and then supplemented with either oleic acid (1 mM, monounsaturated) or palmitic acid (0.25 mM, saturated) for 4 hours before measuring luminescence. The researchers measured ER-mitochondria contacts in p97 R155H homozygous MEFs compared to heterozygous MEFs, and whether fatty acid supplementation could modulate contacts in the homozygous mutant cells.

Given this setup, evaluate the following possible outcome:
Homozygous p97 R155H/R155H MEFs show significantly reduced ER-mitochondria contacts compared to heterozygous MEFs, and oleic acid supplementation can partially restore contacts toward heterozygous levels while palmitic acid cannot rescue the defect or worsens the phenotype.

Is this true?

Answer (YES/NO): NO